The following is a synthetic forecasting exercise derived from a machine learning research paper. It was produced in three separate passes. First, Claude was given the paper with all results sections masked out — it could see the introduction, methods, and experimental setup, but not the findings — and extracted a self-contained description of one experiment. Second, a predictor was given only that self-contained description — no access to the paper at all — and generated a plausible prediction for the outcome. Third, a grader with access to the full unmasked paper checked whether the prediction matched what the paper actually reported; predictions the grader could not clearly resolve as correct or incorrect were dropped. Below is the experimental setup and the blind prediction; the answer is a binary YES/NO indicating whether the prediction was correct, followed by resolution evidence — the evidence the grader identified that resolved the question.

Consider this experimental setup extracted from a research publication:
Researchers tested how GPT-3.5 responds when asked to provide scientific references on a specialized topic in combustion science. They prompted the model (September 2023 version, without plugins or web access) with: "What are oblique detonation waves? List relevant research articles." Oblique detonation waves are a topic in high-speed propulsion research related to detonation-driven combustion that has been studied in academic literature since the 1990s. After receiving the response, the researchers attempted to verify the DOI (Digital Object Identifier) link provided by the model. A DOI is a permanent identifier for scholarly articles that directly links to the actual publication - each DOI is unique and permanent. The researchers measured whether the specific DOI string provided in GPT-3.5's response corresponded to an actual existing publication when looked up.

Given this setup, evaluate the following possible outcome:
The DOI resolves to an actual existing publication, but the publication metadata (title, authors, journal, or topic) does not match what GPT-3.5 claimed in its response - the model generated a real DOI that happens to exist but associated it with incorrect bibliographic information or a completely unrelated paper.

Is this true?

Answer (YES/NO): NO